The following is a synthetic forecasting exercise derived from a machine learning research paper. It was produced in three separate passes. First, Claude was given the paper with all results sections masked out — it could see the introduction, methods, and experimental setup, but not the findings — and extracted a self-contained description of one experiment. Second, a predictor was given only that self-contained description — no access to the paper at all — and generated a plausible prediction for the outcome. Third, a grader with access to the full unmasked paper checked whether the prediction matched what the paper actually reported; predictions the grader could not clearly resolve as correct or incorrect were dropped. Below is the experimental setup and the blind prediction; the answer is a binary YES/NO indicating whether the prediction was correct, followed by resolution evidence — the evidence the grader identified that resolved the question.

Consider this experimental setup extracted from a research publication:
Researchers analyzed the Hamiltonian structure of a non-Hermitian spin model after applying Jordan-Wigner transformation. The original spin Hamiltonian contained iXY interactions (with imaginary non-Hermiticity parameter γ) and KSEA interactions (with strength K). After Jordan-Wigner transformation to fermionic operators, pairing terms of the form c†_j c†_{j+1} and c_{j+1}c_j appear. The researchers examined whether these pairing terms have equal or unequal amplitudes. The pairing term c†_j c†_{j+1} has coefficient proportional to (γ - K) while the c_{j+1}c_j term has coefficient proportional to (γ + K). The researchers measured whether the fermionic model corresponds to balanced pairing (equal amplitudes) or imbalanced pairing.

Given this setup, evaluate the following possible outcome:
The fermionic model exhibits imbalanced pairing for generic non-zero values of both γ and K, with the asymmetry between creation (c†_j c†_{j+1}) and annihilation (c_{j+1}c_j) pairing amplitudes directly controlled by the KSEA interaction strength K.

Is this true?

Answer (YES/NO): YES